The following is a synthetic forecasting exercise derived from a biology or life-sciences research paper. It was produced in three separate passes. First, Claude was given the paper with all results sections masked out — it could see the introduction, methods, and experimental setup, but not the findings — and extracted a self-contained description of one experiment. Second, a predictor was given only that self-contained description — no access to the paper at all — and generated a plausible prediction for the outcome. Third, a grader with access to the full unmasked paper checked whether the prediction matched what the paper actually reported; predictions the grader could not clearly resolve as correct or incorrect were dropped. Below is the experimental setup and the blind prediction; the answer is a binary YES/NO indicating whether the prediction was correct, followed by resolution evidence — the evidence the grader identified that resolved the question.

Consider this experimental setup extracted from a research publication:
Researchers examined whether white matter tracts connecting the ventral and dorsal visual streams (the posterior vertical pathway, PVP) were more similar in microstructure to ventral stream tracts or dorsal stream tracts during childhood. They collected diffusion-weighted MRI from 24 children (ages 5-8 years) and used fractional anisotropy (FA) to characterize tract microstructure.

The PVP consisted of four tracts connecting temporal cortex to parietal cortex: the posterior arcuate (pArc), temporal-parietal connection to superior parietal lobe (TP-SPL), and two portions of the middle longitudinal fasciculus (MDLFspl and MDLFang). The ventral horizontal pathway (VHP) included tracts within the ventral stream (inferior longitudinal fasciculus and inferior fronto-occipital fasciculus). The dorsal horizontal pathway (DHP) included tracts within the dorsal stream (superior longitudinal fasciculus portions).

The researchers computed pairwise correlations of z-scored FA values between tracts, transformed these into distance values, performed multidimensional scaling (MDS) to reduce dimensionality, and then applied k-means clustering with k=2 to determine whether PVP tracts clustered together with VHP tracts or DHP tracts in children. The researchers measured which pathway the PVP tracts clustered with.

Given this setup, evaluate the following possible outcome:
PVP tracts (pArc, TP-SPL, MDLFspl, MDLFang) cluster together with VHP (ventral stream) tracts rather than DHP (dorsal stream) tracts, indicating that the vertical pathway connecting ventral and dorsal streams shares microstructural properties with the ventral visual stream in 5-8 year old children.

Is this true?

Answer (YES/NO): YES